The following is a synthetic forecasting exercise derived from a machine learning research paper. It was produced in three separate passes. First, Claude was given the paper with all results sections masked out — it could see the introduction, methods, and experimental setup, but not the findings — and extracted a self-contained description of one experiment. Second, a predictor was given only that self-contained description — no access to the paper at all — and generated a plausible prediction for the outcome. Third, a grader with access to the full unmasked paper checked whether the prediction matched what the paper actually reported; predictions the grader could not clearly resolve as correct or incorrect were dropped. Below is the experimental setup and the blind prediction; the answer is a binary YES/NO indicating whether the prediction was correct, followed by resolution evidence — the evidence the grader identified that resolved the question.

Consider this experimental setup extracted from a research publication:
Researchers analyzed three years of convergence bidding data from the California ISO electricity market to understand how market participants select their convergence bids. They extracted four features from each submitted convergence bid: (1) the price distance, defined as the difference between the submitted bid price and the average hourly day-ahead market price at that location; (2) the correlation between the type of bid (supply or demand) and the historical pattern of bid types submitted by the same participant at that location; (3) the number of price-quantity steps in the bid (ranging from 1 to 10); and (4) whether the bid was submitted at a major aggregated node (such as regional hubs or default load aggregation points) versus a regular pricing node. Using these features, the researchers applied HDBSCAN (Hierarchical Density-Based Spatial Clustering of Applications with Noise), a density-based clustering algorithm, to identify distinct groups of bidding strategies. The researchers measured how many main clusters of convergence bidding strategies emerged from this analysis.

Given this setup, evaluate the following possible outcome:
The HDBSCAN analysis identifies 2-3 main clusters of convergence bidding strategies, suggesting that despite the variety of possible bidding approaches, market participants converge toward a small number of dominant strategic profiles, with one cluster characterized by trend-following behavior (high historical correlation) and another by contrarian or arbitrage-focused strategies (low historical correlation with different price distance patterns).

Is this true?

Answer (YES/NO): NO